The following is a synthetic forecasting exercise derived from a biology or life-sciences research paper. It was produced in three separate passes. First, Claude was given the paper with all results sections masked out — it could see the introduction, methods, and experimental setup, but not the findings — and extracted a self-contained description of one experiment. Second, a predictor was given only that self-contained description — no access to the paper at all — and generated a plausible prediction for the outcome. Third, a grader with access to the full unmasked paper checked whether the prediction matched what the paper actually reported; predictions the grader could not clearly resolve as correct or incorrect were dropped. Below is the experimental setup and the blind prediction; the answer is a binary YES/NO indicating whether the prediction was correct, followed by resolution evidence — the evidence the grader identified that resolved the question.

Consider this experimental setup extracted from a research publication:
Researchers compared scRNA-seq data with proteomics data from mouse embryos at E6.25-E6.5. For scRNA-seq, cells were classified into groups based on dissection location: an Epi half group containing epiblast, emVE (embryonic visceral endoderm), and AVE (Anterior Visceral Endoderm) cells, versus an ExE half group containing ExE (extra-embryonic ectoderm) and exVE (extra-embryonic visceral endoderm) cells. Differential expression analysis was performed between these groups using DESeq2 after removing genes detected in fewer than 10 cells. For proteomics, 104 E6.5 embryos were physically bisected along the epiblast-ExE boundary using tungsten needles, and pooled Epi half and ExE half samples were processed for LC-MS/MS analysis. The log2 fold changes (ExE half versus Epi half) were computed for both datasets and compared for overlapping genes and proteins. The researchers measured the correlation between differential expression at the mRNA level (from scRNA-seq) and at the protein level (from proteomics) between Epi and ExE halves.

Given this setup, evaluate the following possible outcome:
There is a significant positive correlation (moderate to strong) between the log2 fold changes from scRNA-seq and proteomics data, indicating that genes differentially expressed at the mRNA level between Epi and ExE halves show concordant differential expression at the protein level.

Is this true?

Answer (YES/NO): YES